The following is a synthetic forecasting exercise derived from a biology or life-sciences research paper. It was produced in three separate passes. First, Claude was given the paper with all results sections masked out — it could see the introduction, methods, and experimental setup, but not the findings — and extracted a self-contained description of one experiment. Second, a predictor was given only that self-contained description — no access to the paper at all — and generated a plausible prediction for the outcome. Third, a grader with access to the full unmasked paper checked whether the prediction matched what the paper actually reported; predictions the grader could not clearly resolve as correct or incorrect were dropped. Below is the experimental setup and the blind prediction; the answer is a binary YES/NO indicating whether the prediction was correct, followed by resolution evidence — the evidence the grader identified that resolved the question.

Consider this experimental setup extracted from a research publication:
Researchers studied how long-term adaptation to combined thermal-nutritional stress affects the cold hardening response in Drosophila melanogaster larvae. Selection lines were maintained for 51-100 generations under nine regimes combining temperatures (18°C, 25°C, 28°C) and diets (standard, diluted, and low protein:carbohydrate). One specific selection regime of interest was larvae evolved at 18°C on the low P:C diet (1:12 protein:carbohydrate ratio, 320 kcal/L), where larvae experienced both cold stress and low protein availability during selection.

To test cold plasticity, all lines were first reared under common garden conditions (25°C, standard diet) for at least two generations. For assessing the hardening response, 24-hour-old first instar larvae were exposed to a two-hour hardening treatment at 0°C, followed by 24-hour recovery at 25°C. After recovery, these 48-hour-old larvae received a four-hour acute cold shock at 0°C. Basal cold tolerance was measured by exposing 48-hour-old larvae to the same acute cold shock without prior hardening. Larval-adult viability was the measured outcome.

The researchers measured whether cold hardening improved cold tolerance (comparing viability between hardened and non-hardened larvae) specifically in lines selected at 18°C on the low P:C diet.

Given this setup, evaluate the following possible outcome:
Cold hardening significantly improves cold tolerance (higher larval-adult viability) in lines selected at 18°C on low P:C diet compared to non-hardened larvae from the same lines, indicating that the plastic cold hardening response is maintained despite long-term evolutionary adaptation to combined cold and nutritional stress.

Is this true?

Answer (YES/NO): NO